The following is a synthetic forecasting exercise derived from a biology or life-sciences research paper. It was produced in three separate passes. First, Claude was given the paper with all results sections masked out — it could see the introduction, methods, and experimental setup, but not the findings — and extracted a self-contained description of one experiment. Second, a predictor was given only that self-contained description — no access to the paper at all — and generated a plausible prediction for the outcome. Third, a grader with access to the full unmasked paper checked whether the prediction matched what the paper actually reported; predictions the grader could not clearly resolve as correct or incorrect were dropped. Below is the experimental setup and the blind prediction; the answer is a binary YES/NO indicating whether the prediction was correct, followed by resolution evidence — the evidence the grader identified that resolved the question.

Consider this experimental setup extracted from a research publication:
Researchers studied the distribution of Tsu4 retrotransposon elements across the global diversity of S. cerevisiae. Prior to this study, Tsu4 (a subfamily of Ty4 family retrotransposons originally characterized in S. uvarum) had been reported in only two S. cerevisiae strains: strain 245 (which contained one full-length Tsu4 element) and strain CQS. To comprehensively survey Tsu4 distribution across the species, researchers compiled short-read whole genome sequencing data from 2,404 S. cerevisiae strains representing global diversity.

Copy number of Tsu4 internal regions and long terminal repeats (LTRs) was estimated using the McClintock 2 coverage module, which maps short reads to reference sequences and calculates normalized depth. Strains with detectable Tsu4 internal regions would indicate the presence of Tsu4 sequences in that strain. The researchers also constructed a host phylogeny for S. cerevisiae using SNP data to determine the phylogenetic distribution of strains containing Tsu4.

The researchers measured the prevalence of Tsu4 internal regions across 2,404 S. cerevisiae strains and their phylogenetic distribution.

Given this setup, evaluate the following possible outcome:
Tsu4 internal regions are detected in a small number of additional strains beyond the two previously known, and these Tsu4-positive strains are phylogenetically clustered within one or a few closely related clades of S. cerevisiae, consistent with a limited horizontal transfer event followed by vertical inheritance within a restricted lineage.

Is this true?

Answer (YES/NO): NO